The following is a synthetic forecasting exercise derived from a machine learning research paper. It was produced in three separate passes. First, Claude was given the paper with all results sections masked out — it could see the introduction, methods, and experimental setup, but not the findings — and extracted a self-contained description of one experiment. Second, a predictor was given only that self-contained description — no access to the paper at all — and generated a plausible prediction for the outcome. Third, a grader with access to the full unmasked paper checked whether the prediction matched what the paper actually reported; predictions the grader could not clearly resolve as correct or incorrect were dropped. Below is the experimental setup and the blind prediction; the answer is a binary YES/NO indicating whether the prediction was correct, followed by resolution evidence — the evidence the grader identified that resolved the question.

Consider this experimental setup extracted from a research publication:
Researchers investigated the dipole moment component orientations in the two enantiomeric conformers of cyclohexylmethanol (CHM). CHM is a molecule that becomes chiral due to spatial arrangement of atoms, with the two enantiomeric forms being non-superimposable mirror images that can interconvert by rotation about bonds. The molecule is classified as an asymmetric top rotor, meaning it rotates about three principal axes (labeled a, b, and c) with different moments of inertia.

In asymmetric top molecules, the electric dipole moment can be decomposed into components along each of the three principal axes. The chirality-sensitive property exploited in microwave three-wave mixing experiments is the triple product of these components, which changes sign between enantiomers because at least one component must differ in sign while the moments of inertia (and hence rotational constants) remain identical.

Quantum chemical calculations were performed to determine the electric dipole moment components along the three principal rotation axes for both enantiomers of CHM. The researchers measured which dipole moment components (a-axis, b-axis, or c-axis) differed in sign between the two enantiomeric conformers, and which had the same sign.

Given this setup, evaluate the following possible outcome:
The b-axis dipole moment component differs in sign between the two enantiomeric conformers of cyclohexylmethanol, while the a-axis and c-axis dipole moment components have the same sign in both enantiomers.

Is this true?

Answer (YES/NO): YES